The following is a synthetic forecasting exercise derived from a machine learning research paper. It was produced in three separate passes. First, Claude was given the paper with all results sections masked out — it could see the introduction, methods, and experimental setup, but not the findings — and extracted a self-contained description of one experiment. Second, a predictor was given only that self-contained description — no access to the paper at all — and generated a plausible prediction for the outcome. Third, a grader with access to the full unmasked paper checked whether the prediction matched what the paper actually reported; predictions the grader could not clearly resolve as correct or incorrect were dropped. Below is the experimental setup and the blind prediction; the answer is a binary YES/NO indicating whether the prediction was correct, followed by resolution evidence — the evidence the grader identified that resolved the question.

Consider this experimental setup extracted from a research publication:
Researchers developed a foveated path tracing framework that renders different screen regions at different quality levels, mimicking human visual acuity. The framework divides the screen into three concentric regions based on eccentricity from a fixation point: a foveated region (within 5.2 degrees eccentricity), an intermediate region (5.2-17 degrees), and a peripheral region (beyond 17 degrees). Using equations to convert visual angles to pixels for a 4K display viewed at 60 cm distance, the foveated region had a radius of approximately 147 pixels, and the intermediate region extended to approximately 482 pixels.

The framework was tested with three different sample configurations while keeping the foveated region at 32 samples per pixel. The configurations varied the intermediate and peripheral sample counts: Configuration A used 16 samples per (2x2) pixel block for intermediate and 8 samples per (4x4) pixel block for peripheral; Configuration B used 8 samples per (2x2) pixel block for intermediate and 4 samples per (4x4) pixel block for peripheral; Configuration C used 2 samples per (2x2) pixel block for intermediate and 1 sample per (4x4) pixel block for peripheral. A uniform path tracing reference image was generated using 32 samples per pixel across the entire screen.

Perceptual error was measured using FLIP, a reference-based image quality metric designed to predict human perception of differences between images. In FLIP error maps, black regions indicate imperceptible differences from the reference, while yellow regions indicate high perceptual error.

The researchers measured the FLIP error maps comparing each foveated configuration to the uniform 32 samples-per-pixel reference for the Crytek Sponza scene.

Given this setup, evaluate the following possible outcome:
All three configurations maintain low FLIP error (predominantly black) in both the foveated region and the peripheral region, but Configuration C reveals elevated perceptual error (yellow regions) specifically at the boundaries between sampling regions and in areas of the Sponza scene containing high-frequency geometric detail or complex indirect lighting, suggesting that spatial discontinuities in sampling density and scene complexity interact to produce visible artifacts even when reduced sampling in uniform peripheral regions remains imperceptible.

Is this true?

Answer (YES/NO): NO